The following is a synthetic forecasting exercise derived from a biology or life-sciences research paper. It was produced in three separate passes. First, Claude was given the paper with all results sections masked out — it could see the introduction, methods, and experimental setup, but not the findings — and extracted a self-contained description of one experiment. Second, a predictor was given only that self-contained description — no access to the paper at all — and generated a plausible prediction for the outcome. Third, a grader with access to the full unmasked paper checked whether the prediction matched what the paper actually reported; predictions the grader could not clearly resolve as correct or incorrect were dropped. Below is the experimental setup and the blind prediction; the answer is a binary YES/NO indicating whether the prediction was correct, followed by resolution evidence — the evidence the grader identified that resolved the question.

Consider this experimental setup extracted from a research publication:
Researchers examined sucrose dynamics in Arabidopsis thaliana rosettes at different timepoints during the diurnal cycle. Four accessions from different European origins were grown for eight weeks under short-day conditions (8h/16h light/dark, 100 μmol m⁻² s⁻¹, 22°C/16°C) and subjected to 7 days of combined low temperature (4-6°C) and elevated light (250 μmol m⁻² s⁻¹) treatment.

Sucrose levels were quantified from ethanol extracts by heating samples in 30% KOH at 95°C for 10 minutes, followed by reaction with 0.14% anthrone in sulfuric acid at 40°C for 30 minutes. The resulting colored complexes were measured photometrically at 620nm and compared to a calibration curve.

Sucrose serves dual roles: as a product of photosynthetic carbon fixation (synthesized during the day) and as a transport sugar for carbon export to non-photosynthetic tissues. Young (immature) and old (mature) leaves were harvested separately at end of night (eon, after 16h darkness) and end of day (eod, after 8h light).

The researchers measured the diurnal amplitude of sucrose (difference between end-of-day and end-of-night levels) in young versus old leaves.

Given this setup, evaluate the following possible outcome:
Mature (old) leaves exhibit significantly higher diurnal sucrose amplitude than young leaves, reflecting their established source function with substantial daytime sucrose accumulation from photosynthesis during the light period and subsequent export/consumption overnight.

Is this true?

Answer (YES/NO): NO